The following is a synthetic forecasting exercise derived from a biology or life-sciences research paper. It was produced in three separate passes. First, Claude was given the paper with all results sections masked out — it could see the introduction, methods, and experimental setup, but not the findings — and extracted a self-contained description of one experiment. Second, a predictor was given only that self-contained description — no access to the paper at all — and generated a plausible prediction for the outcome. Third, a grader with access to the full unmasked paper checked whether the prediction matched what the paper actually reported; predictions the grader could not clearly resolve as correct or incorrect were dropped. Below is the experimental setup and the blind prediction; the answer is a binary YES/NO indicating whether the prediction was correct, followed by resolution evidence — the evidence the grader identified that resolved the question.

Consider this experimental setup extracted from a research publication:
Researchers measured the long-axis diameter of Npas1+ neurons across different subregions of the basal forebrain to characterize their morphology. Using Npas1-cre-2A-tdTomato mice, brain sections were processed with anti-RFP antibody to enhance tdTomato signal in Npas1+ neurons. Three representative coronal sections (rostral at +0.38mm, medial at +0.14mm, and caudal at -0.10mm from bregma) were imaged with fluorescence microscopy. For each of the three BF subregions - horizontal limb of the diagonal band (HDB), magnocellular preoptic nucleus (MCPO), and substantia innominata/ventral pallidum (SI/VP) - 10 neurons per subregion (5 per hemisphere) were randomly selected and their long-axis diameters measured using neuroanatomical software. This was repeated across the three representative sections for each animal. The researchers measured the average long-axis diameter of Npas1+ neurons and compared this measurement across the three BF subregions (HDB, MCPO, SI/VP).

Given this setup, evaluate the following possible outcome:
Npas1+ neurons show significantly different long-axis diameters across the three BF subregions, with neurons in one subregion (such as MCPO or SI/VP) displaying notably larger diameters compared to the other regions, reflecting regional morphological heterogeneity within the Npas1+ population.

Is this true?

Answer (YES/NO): YES